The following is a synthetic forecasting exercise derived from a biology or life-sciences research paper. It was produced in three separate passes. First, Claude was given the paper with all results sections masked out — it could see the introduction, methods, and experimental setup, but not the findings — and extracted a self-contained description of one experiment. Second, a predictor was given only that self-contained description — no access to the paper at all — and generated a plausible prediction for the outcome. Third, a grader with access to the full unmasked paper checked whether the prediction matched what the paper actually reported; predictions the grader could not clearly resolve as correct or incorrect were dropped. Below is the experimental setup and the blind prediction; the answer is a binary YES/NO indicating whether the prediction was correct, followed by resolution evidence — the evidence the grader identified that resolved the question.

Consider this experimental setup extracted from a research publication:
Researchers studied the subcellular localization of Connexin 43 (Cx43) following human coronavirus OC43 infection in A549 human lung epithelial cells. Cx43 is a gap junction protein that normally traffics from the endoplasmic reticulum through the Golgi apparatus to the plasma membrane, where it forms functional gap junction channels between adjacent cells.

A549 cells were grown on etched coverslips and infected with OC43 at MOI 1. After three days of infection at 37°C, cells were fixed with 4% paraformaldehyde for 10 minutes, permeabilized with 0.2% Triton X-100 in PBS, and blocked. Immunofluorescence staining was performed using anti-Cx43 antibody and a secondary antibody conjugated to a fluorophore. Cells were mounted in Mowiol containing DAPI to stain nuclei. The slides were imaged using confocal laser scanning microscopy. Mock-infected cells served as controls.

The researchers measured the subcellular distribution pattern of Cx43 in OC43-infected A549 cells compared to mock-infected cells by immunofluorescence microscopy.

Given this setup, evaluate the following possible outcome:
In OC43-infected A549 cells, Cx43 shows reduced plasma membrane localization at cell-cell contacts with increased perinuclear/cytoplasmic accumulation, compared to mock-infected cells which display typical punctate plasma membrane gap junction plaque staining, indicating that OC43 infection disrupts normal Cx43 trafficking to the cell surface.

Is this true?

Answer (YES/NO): YES